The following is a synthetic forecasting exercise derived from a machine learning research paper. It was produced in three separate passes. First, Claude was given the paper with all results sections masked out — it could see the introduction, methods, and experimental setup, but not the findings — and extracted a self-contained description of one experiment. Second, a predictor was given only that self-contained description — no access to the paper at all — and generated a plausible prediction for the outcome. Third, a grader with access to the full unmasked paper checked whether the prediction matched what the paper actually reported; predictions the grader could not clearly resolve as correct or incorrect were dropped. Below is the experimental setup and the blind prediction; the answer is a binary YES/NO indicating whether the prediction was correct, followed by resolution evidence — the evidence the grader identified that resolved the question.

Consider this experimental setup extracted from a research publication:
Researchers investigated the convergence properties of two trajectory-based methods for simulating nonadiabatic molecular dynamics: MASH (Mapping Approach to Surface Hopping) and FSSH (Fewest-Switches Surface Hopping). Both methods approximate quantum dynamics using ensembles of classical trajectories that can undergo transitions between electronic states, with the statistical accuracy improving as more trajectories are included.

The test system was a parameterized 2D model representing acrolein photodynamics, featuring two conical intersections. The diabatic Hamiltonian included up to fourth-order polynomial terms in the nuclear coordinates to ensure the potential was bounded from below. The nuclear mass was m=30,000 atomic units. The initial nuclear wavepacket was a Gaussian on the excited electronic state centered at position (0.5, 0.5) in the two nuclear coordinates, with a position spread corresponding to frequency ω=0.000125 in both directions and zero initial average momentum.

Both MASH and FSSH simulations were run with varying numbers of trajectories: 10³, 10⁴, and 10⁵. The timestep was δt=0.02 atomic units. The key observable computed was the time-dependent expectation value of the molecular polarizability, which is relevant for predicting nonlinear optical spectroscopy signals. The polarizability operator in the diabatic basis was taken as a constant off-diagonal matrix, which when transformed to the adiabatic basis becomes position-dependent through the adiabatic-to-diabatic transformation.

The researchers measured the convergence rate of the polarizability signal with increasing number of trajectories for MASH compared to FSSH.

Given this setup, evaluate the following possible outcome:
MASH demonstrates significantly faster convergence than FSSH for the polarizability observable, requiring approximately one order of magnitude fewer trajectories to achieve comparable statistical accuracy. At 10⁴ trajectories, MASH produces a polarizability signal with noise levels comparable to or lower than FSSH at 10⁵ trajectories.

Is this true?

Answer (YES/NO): NO